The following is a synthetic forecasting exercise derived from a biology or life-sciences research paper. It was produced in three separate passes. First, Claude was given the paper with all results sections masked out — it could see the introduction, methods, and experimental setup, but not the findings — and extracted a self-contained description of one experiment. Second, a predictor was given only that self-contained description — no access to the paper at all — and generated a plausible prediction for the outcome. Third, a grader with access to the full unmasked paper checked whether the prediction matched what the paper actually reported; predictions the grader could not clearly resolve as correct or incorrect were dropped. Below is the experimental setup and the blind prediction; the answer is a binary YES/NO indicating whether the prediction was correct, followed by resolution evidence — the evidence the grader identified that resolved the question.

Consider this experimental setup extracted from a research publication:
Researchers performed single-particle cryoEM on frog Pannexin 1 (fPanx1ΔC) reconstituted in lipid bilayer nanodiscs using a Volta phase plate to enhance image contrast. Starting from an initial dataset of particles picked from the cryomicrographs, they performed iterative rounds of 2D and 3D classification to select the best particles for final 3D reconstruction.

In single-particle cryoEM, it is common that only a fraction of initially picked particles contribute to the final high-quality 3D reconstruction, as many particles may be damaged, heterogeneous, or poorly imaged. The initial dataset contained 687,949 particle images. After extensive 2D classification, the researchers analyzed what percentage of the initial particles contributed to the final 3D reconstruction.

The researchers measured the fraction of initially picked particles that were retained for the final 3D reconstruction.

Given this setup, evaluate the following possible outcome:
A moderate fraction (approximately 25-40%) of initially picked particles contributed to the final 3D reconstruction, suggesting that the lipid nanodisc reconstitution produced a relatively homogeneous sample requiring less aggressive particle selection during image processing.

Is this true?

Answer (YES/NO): NO